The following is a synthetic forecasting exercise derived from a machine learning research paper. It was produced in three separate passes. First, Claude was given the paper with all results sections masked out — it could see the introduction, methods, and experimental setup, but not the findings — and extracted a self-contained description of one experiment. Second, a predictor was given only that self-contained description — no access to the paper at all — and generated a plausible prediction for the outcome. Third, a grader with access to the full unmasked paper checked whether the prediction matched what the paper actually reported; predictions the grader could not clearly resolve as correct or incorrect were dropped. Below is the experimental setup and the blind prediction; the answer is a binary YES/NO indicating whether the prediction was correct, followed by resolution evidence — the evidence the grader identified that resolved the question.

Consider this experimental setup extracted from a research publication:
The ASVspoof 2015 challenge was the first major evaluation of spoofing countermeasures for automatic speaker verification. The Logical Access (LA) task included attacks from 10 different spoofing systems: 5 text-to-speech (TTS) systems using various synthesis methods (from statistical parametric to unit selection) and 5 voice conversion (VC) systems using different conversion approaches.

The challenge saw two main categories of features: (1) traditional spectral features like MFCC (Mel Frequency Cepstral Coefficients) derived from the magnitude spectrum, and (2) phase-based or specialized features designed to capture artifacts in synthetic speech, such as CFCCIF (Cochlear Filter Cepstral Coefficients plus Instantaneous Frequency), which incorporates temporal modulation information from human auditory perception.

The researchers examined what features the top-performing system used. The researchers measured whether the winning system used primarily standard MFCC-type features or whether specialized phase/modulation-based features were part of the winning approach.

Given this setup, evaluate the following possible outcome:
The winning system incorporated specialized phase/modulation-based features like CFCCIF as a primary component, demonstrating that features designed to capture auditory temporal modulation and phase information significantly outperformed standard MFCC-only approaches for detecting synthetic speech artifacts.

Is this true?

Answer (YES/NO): YES